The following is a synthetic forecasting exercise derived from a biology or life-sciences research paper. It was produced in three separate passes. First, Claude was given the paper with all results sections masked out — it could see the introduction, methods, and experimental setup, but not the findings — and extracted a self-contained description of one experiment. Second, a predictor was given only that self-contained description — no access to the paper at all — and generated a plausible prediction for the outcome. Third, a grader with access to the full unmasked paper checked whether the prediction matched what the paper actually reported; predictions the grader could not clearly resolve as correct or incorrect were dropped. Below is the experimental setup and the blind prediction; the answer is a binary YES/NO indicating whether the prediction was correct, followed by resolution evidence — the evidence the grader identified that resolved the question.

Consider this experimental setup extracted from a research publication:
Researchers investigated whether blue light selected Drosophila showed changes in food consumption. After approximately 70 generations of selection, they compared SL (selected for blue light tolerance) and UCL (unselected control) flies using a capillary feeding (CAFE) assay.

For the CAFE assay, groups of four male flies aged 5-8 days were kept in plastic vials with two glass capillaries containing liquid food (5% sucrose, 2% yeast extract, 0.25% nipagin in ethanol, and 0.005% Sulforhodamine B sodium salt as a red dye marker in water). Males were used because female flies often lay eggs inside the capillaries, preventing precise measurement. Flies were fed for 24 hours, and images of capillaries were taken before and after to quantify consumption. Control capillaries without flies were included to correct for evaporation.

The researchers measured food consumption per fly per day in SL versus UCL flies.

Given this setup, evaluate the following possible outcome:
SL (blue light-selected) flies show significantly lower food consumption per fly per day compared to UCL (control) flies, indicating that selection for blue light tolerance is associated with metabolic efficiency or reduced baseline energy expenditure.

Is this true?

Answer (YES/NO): NO